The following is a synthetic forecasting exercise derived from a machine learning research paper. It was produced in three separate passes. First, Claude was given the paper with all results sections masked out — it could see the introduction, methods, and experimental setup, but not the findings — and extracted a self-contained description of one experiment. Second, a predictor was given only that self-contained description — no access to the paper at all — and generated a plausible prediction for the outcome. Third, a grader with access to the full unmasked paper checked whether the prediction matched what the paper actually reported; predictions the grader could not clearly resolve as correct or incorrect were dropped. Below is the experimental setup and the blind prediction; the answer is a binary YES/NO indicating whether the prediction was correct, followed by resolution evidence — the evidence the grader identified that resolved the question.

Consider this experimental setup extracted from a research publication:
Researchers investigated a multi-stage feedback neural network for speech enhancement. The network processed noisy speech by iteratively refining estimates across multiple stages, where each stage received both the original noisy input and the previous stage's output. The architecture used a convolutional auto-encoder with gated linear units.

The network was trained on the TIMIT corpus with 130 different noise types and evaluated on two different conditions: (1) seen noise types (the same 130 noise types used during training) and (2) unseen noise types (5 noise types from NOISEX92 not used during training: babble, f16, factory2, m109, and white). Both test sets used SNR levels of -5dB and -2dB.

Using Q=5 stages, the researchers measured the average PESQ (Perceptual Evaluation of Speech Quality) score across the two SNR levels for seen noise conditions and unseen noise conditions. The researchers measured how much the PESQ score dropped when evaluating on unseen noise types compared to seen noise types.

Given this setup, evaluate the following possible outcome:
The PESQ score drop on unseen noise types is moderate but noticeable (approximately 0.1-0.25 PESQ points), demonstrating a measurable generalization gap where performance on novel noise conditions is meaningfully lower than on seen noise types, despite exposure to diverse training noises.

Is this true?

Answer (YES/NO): NO